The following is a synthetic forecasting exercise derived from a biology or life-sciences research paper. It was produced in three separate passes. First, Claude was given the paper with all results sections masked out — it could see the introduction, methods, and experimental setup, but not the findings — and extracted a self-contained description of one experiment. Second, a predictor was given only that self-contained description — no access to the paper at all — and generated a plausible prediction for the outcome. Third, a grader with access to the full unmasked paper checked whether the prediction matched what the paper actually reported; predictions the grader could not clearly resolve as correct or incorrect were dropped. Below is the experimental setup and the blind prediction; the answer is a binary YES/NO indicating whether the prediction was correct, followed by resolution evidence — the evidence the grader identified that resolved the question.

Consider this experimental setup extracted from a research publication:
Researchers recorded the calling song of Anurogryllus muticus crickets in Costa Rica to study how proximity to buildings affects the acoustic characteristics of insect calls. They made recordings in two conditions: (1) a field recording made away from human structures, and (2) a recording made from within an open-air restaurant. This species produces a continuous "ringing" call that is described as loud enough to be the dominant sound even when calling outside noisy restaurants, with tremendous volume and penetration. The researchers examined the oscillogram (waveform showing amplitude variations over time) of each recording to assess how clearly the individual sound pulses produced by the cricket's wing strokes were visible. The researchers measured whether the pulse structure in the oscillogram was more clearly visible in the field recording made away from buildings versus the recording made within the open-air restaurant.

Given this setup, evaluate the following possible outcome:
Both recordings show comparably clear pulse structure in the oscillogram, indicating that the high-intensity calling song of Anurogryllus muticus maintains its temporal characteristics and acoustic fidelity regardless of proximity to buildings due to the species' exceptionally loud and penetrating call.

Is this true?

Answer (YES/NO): NO